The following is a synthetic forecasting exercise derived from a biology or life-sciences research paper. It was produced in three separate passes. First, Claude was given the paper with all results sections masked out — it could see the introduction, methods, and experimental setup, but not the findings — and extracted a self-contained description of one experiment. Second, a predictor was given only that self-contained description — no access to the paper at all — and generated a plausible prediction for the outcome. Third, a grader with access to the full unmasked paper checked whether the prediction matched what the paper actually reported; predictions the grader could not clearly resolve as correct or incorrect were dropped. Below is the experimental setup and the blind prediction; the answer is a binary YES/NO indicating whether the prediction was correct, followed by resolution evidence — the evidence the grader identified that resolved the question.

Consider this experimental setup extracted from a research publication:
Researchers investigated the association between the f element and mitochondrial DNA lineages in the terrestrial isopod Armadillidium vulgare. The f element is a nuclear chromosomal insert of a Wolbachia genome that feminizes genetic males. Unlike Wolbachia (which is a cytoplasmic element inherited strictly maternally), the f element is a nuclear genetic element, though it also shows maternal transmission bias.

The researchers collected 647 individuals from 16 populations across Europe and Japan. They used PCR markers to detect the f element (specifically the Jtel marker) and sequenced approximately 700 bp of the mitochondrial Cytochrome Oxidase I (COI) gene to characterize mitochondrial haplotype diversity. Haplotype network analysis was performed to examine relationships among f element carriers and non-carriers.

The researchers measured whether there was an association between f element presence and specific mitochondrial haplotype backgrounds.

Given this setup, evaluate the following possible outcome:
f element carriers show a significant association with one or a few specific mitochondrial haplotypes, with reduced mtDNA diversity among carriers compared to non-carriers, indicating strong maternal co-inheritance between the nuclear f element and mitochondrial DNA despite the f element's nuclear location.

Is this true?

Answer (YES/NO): NO